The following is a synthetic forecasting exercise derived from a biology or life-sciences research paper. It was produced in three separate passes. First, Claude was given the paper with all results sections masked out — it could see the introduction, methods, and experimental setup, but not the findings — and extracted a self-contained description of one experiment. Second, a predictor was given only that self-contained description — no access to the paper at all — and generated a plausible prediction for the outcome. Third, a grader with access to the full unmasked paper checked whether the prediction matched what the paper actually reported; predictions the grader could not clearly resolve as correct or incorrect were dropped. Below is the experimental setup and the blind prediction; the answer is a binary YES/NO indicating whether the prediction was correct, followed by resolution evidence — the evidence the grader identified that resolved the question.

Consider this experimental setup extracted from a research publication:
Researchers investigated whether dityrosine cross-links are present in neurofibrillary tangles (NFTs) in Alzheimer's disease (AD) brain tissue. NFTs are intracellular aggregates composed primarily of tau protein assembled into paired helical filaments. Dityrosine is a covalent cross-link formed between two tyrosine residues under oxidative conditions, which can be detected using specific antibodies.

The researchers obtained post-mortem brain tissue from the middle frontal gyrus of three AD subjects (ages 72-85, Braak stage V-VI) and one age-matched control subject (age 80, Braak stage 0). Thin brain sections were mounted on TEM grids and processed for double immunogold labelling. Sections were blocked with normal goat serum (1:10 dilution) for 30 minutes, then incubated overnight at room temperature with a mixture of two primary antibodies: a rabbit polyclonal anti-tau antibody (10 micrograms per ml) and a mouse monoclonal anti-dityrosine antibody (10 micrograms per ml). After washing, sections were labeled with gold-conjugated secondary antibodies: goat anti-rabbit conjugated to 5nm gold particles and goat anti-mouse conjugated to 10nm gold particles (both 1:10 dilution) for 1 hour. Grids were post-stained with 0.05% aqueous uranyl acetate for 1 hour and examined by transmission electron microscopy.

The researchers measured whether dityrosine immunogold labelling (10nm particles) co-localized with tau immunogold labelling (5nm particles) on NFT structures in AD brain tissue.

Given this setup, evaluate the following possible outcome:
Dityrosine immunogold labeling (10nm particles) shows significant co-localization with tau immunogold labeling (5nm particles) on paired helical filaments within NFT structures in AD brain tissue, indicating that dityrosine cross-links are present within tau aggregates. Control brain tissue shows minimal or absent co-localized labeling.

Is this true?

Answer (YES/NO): YES